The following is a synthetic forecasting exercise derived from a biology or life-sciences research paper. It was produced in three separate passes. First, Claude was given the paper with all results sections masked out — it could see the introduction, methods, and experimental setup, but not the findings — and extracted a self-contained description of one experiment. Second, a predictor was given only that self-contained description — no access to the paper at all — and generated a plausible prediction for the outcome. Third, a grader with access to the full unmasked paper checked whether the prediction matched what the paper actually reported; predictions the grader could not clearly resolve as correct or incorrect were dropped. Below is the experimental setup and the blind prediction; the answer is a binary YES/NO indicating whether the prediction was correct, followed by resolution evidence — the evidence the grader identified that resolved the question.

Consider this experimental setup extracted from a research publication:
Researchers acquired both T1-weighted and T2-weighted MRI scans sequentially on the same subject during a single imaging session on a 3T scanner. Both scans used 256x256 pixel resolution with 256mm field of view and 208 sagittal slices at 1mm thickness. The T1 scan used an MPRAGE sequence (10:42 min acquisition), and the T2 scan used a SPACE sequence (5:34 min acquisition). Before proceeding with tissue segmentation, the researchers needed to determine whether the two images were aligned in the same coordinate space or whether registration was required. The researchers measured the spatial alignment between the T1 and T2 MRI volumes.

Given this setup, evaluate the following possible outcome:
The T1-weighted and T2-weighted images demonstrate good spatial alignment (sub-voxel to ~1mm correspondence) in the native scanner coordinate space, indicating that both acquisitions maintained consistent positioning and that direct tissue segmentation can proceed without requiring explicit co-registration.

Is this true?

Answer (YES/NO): YES